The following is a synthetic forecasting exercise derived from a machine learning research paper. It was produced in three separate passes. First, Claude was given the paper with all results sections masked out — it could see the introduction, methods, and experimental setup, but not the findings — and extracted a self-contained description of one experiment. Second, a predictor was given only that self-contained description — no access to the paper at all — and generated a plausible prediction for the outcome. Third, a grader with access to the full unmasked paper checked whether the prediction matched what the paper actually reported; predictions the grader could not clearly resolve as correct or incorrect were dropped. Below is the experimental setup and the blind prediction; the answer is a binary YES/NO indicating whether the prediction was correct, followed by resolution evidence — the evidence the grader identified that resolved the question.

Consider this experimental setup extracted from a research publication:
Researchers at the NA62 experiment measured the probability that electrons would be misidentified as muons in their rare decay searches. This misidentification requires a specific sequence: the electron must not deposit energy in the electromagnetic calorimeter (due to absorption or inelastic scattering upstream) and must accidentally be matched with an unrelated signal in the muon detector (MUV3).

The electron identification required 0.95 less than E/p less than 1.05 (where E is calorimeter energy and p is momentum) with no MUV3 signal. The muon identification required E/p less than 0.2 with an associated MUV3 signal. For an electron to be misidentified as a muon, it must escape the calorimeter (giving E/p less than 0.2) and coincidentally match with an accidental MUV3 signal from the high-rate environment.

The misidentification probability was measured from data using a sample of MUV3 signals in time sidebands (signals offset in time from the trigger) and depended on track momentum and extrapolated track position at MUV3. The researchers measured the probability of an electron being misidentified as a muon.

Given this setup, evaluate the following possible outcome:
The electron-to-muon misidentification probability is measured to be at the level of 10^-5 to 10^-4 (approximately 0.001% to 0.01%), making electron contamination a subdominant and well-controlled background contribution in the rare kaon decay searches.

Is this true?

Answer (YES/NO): NO